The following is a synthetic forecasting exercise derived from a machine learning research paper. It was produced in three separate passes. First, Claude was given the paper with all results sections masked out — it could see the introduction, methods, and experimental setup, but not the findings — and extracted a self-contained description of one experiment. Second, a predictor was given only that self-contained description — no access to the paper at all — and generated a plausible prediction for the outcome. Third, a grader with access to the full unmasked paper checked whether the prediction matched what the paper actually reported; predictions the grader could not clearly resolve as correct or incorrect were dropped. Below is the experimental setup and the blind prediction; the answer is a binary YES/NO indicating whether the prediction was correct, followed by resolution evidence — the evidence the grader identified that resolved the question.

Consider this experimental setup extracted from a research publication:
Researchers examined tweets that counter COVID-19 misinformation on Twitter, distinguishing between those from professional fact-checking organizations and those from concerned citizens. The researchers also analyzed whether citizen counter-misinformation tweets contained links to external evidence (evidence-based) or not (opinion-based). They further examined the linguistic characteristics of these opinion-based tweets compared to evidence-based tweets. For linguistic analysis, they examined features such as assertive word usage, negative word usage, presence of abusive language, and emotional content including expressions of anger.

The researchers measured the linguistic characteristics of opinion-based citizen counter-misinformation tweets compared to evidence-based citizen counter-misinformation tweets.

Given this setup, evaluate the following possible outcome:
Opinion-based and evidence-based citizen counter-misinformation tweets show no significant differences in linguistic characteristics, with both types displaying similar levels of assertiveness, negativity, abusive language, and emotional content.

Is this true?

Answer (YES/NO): NO